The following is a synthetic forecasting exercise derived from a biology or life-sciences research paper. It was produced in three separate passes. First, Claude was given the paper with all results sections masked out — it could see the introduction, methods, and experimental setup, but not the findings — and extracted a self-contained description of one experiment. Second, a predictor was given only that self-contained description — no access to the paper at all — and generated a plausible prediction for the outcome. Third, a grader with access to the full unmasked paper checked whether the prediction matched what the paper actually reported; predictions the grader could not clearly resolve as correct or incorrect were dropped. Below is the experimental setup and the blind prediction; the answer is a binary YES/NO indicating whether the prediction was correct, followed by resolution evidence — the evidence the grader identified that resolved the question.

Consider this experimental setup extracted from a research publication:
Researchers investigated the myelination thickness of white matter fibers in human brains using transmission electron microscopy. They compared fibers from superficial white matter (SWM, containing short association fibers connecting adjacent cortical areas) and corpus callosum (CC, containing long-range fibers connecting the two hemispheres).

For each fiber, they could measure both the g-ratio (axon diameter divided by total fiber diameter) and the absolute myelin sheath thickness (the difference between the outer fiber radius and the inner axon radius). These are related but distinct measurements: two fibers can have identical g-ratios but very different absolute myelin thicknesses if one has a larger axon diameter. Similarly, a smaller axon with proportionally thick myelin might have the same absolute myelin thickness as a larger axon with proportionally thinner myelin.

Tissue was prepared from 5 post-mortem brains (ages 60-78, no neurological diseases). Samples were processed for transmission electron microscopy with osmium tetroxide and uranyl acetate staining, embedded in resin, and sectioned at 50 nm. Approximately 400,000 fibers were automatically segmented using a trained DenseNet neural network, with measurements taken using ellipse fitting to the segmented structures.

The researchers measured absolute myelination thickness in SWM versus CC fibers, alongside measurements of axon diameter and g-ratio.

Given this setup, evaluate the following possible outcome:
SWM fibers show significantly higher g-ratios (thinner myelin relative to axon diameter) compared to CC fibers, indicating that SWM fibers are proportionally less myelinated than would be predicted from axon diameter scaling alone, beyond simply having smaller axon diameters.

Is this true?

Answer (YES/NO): NO